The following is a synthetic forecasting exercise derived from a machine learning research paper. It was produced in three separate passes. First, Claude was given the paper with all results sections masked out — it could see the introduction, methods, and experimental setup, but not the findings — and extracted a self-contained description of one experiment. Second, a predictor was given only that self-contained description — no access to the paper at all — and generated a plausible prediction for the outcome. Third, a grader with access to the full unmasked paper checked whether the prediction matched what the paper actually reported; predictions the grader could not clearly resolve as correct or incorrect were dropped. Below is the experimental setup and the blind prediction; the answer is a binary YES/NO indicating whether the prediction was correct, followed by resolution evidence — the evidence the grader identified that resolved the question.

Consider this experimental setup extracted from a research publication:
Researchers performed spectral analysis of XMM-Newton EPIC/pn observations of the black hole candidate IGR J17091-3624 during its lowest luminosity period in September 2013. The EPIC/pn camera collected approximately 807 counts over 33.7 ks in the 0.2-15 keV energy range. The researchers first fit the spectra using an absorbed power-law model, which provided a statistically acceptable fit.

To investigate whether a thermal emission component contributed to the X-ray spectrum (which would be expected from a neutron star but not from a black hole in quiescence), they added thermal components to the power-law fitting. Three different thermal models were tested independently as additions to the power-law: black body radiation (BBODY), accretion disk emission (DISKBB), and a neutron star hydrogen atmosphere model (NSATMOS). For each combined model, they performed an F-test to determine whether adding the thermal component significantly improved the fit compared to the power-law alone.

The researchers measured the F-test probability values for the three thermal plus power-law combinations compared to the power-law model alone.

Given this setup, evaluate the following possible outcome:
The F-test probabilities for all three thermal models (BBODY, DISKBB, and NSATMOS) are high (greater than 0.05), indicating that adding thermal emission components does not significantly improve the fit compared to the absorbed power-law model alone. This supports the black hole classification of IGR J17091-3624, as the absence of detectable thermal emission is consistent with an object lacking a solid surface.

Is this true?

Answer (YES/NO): YES